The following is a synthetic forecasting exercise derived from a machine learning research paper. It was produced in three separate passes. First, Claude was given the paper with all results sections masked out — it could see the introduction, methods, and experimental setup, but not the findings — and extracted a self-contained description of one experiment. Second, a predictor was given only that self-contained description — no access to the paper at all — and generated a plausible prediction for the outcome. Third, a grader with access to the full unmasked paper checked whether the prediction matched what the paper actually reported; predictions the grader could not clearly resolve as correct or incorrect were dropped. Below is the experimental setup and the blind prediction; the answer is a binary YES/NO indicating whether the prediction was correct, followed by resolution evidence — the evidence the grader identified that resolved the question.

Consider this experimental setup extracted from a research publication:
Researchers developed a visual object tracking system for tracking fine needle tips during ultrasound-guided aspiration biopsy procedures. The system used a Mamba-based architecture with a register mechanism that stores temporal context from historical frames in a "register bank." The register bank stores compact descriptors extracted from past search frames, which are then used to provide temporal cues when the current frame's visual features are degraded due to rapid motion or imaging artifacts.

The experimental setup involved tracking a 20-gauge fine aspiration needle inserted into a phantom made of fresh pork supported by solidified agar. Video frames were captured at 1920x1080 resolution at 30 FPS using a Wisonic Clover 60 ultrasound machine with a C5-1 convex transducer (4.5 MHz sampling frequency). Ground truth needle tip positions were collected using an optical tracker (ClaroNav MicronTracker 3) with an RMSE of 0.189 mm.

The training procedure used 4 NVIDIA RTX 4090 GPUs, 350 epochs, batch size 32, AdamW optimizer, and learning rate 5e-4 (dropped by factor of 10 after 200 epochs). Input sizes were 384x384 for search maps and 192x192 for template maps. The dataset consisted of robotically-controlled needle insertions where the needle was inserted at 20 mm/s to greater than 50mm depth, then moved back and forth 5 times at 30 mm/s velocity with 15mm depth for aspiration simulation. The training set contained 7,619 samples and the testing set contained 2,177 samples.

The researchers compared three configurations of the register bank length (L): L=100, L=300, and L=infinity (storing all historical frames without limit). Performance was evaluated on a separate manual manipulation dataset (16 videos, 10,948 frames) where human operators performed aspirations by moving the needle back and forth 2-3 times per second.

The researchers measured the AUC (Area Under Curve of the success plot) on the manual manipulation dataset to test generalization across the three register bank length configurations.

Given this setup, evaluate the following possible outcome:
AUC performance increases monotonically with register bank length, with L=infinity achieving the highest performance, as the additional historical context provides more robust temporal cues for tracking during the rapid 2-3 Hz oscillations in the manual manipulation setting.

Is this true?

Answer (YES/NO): NO